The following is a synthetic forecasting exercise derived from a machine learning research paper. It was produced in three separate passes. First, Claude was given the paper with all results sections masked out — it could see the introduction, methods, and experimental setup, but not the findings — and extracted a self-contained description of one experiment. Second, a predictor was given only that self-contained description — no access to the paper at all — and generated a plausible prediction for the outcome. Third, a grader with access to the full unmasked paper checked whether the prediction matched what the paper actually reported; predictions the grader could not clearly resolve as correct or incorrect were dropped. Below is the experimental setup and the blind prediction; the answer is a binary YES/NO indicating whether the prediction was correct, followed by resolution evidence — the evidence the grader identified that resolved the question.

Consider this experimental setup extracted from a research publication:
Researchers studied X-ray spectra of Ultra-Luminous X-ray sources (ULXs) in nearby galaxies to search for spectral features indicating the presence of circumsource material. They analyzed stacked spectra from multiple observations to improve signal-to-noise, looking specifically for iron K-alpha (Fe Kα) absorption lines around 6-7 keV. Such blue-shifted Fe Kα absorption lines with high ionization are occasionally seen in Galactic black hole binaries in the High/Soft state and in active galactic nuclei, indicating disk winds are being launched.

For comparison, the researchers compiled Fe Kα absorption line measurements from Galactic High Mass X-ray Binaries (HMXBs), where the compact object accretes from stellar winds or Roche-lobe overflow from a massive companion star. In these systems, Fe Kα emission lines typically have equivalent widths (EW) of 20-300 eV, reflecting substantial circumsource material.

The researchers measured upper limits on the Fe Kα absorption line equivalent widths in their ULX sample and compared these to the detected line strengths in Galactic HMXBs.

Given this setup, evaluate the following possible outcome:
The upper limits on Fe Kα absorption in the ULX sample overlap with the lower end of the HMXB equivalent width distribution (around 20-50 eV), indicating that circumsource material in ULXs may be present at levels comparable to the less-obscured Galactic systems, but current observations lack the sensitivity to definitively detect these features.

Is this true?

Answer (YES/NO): NO